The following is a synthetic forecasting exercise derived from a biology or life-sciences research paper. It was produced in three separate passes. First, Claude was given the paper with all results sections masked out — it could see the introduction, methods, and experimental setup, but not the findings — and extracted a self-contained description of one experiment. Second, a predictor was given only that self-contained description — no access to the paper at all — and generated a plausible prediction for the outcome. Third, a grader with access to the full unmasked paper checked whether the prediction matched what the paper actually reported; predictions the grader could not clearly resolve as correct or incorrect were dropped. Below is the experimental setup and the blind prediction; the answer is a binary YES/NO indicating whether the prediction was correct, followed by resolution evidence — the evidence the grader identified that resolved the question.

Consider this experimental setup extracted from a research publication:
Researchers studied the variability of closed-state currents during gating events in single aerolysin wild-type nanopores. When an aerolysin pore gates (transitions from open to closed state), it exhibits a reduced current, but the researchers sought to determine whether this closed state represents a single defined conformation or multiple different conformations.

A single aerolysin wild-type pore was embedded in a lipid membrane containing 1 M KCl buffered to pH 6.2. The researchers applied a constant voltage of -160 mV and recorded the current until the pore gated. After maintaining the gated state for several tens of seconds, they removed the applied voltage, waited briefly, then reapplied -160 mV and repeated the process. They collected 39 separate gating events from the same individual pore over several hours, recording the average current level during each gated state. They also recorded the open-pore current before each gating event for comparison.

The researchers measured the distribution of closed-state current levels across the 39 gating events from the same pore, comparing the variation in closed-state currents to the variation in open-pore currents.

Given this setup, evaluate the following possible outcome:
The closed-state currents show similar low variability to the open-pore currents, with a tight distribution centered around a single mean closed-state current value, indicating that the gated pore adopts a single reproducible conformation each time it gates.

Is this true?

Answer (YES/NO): NO